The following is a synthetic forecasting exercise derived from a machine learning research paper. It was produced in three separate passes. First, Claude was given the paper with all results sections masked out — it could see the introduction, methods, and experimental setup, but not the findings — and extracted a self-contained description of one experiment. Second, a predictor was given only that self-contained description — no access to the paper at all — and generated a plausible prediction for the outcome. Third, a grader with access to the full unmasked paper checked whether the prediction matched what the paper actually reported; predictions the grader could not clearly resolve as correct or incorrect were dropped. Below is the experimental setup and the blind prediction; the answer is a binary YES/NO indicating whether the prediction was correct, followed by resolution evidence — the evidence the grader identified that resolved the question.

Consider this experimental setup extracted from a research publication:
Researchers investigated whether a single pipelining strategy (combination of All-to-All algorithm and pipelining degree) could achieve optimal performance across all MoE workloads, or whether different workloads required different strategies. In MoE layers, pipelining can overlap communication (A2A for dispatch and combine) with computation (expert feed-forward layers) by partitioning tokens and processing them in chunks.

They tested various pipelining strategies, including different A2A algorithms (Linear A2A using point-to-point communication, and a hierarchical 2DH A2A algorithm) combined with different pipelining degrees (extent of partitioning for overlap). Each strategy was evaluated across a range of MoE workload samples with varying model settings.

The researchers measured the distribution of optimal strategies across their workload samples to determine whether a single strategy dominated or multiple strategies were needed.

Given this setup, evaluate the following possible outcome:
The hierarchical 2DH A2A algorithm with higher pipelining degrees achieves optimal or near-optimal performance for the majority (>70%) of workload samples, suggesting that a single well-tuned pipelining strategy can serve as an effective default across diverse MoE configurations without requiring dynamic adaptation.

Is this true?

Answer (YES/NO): NO